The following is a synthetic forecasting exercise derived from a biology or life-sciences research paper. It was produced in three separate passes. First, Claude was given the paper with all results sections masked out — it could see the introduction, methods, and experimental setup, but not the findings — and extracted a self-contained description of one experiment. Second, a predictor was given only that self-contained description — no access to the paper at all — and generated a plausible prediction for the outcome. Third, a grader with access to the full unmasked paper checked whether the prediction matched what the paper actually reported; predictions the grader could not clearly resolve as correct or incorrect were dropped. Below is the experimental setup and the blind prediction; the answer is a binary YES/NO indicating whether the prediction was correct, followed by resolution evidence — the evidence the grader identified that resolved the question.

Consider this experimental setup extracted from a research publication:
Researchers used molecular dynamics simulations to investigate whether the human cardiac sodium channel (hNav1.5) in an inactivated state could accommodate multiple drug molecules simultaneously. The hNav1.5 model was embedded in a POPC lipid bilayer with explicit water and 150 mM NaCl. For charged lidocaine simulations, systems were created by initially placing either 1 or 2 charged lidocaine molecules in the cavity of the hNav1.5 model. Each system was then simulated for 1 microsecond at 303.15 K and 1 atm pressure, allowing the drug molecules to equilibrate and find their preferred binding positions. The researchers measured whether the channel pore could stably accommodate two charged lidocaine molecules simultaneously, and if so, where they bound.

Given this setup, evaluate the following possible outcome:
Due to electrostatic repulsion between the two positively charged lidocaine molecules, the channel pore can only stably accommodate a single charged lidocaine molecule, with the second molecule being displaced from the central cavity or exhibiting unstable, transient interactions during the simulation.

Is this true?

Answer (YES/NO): NO